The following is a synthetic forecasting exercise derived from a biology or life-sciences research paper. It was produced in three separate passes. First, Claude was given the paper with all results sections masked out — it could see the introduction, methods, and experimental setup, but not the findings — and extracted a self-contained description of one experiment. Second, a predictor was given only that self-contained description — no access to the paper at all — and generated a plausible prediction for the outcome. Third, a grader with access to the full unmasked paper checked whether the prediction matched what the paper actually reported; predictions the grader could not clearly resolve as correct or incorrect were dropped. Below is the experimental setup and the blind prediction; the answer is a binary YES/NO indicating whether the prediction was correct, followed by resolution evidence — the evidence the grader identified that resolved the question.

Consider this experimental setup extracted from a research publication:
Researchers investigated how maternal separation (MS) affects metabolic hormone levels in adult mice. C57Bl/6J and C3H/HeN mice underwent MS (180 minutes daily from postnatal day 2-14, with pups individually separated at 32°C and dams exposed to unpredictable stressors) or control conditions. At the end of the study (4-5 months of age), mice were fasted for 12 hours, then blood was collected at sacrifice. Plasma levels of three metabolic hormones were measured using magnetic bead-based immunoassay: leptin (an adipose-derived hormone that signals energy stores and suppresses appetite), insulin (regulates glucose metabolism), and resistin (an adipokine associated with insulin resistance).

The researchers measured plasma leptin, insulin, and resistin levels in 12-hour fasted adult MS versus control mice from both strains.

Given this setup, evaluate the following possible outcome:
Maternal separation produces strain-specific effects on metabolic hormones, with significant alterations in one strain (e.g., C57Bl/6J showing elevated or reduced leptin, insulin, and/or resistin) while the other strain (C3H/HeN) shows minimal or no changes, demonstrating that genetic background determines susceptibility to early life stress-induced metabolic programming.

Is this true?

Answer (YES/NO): YES